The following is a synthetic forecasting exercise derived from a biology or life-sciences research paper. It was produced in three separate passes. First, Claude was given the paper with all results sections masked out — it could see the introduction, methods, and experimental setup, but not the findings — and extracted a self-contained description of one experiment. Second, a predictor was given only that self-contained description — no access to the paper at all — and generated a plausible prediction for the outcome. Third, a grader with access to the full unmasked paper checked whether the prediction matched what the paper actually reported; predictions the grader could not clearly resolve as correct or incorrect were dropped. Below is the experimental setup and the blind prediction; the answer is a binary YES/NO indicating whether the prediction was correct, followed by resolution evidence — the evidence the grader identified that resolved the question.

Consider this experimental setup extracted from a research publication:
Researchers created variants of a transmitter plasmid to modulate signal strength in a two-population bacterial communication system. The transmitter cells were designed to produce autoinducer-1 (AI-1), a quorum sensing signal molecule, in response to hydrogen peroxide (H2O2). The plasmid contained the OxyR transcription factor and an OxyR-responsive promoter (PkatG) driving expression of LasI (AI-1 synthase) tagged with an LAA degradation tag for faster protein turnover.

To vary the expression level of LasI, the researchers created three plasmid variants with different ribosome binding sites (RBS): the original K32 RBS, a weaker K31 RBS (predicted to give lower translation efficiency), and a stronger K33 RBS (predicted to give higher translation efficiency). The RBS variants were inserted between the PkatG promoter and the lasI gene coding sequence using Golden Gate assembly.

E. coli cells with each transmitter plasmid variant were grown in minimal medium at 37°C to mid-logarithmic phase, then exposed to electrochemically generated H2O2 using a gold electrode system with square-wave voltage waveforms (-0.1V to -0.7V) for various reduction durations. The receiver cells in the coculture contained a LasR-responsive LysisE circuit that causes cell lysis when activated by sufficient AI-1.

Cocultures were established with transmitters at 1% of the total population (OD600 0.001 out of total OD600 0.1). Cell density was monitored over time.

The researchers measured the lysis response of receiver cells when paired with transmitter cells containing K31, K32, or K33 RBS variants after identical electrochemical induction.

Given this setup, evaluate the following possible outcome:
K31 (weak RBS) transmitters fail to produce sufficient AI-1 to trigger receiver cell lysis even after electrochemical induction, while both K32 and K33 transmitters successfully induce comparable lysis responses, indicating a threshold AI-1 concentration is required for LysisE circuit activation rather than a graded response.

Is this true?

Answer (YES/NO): NO